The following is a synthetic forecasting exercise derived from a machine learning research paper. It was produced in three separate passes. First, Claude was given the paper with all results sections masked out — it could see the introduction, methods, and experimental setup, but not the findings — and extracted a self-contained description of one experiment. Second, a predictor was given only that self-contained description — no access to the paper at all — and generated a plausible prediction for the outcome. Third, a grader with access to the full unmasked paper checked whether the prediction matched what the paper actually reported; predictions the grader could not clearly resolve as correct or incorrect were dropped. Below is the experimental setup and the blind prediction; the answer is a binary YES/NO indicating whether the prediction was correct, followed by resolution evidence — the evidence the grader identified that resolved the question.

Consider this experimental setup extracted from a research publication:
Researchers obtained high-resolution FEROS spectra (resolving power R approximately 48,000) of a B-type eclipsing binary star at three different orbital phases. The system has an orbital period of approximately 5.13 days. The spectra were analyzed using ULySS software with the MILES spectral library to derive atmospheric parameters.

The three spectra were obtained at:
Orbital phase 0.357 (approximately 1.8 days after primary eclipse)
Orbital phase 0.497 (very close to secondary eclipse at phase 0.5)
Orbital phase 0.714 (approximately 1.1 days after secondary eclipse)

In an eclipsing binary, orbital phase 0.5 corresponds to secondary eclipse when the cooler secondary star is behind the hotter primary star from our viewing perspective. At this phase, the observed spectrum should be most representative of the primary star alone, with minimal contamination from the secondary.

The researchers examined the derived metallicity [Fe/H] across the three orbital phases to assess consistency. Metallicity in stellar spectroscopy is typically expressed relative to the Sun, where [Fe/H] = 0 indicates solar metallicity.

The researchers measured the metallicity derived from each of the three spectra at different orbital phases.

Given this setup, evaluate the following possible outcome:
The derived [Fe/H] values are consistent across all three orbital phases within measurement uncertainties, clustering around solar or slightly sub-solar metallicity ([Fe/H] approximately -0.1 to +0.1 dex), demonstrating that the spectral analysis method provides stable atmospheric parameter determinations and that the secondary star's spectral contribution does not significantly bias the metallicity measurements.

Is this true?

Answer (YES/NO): YES